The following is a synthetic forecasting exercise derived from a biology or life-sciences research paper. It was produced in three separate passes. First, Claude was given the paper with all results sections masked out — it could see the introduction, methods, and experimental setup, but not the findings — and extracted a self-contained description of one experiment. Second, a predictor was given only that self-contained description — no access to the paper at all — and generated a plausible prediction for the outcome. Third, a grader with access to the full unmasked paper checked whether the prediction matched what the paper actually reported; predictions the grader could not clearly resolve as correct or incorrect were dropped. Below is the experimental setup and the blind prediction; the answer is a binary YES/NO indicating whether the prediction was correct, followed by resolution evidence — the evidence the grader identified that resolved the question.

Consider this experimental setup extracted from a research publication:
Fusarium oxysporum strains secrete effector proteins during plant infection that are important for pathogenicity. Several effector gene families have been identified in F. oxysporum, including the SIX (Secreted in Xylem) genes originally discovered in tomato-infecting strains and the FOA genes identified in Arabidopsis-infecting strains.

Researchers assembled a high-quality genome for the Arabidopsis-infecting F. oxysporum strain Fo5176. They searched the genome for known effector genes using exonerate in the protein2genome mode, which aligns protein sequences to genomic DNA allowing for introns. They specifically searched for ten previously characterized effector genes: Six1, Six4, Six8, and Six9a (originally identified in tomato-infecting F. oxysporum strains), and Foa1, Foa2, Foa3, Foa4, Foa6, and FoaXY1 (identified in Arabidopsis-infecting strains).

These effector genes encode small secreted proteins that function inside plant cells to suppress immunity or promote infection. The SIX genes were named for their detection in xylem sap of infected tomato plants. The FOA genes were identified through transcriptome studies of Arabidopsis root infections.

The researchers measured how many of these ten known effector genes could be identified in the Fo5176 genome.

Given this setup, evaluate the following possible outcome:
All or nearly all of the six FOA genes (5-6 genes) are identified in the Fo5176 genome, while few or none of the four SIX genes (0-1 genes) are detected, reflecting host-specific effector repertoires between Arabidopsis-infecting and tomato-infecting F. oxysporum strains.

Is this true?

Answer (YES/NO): NO